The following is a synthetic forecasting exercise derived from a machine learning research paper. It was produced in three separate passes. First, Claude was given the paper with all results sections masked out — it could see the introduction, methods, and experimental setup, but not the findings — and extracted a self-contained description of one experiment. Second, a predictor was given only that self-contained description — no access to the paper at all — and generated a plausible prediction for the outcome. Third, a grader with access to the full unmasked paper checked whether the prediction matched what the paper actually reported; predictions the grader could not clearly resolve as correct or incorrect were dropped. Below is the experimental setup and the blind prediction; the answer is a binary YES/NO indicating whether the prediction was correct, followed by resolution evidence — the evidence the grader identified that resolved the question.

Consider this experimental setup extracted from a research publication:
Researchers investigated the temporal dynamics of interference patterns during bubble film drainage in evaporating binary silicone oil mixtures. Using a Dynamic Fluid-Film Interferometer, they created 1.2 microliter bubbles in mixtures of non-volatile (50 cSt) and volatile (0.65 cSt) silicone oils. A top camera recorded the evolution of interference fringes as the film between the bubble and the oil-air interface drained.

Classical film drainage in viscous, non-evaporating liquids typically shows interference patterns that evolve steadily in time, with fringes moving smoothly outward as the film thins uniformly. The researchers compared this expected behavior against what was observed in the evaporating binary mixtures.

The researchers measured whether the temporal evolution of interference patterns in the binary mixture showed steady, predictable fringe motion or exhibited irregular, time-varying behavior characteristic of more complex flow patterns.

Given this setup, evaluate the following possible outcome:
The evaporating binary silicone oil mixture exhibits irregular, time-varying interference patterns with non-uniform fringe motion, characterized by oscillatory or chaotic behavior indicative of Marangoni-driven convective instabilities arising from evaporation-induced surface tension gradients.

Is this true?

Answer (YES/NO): YES